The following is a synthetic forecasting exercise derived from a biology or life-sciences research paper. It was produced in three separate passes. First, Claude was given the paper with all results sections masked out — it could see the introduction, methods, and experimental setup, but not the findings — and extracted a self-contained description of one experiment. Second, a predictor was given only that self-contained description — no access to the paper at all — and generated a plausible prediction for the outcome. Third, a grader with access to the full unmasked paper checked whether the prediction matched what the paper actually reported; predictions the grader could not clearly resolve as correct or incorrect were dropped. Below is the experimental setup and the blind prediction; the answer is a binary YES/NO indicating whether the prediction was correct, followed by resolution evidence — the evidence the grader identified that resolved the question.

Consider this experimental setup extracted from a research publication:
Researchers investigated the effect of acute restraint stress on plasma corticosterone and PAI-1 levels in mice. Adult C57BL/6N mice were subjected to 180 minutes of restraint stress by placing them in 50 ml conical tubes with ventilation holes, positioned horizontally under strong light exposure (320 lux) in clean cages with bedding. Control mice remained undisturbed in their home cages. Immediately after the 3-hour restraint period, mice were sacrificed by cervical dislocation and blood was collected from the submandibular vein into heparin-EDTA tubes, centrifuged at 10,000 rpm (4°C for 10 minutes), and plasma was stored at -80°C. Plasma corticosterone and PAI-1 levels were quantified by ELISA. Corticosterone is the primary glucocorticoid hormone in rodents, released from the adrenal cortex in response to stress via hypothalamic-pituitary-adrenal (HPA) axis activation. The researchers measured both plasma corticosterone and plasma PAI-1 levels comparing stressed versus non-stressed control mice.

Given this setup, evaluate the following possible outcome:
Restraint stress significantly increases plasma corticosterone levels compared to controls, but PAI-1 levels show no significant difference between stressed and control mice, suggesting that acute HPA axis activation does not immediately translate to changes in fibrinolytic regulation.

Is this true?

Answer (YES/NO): NO